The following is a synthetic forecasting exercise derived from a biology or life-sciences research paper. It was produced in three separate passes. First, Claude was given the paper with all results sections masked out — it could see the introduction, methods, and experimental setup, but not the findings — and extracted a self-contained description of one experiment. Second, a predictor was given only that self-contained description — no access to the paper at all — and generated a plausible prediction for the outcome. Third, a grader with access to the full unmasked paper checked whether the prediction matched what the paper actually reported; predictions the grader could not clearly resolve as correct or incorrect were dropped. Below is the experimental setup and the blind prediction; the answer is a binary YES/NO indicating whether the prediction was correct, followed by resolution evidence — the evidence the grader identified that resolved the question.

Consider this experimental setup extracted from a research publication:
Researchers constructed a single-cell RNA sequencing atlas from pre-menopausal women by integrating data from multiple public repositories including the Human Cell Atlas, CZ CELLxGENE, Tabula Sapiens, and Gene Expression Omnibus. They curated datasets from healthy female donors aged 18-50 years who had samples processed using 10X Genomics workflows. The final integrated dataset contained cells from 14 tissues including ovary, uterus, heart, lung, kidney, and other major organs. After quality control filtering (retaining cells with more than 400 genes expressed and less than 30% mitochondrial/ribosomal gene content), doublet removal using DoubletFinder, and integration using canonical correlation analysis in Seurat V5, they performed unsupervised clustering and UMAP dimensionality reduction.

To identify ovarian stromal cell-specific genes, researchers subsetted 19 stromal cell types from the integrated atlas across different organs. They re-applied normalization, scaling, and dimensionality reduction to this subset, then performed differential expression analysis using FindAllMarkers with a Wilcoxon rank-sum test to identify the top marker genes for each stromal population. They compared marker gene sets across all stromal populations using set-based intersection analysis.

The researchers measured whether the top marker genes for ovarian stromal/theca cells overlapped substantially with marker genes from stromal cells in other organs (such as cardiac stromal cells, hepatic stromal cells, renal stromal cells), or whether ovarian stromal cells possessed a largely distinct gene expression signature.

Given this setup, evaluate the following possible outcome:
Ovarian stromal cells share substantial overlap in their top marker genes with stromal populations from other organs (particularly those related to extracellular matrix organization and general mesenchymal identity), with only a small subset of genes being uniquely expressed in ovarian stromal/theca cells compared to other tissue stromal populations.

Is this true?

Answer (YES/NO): NO